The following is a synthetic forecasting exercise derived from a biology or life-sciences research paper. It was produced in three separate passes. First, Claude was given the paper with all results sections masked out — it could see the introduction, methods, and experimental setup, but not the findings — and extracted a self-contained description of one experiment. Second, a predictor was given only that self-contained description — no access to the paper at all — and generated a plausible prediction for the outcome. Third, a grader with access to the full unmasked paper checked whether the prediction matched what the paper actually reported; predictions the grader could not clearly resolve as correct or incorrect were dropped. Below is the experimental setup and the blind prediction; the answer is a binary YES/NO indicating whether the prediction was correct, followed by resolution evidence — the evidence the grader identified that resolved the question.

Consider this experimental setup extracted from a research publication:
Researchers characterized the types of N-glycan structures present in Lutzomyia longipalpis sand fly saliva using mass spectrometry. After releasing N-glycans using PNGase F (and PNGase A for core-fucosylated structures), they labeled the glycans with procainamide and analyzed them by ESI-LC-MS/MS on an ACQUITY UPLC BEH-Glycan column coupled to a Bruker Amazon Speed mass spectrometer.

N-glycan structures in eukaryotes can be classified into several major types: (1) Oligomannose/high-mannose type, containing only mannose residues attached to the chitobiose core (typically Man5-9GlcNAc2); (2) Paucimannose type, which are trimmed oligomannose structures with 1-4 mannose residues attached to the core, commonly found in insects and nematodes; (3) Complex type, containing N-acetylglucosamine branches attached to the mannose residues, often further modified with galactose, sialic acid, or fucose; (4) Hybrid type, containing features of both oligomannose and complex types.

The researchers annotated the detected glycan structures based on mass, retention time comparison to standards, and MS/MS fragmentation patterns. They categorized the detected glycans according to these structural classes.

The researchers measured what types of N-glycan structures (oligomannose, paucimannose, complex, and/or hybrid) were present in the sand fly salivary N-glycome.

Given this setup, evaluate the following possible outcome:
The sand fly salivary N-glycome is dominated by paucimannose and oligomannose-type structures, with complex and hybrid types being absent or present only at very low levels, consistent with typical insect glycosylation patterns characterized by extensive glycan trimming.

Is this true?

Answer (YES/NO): NO